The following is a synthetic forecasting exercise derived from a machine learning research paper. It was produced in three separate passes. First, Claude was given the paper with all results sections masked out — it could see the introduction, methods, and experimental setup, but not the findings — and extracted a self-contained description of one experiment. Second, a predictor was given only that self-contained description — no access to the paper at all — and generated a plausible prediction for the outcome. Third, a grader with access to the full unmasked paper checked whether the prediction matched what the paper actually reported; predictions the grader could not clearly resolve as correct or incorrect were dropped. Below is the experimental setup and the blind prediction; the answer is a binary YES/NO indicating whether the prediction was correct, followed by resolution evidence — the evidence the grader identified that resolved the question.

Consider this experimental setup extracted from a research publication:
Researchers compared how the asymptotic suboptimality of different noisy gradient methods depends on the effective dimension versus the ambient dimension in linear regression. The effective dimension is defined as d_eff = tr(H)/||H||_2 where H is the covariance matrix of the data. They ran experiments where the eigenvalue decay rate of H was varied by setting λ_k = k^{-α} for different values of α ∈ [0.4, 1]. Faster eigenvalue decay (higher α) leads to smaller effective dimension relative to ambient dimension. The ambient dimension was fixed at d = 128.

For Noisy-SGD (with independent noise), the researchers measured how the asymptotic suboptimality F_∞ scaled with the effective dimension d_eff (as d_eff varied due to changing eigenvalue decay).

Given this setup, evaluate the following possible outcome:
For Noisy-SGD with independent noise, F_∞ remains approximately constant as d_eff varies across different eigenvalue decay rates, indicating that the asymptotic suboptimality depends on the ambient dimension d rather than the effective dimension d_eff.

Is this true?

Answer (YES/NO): YES